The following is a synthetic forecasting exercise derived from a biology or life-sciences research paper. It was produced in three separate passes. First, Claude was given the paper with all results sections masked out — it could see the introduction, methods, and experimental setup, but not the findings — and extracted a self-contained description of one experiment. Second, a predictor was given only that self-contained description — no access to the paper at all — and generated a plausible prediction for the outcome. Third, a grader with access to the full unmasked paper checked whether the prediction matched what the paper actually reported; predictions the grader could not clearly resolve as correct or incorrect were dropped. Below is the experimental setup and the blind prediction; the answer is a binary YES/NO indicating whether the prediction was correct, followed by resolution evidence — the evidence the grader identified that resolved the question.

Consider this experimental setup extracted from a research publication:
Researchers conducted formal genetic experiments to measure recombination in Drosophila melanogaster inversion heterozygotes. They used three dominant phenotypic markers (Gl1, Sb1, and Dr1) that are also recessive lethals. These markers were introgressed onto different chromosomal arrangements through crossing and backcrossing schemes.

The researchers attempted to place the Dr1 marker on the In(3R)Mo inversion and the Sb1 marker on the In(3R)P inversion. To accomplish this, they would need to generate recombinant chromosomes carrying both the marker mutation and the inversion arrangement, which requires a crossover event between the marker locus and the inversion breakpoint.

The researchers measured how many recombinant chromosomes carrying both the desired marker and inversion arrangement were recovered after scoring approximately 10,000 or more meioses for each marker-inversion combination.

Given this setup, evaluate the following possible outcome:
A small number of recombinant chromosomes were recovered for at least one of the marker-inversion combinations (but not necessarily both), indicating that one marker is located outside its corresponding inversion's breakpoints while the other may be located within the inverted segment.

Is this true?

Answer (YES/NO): NO